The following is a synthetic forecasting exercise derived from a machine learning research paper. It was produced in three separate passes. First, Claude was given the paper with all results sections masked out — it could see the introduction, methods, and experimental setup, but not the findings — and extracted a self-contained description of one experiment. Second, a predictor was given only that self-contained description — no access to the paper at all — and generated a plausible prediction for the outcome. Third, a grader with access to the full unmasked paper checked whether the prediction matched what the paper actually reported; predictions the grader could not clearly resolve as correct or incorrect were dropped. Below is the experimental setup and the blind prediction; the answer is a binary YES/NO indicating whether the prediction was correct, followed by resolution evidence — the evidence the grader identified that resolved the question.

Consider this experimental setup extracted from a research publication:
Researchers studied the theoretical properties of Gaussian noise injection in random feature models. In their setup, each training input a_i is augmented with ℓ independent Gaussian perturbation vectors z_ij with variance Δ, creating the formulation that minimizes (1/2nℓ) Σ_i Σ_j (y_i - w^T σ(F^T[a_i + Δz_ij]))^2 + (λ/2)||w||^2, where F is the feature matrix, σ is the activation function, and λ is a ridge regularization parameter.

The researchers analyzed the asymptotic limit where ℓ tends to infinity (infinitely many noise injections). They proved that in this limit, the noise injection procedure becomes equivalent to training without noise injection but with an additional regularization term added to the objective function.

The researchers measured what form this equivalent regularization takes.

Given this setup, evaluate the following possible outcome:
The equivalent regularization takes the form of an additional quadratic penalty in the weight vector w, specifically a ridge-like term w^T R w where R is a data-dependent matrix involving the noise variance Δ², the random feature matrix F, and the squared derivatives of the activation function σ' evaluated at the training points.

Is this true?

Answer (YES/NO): NO